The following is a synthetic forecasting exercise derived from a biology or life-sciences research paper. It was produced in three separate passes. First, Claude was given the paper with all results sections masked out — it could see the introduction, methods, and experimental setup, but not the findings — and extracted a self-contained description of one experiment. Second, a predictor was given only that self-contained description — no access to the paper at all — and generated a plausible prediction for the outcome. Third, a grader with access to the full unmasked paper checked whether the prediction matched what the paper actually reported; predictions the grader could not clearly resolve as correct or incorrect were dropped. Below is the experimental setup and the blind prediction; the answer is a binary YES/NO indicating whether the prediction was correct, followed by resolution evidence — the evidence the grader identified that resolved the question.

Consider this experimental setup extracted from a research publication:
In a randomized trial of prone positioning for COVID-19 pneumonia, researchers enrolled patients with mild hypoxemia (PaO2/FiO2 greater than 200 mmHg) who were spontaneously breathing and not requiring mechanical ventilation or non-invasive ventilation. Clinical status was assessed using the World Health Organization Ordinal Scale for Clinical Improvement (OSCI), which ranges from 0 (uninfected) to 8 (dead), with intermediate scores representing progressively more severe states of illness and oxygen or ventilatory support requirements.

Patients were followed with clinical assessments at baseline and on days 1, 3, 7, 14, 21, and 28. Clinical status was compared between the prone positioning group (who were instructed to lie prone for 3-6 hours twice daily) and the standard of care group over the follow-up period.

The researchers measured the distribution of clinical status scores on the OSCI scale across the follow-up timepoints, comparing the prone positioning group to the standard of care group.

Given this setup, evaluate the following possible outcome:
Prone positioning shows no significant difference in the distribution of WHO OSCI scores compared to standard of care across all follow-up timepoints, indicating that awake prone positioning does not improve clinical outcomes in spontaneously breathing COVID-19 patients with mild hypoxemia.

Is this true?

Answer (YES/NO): NO